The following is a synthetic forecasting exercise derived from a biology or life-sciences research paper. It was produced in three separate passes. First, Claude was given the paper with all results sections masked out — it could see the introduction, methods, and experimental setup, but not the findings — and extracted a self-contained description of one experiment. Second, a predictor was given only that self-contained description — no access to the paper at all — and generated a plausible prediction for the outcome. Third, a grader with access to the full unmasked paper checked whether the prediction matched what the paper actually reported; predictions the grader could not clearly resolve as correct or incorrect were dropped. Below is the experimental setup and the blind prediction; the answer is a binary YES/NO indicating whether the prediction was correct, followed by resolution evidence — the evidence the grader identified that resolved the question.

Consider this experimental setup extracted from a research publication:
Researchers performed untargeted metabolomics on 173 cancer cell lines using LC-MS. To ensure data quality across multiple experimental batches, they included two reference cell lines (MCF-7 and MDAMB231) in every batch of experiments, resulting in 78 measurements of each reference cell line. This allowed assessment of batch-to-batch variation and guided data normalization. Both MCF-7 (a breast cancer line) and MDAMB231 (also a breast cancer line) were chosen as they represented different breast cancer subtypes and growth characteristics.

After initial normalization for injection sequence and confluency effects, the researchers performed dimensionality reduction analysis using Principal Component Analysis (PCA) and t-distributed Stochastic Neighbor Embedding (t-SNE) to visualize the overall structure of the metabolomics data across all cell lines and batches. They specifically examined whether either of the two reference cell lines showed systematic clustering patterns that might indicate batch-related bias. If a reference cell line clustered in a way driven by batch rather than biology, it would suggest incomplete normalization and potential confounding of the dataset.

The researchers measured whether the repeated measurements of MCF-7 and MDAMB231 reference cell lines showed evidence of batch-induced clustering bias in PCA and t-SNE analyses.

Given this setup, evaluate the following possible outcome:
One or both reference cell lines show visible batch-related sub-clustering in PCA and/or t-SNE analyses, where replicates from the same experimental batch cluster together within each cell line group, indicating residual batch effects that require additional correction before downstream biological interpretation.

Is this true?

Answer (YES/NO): NO